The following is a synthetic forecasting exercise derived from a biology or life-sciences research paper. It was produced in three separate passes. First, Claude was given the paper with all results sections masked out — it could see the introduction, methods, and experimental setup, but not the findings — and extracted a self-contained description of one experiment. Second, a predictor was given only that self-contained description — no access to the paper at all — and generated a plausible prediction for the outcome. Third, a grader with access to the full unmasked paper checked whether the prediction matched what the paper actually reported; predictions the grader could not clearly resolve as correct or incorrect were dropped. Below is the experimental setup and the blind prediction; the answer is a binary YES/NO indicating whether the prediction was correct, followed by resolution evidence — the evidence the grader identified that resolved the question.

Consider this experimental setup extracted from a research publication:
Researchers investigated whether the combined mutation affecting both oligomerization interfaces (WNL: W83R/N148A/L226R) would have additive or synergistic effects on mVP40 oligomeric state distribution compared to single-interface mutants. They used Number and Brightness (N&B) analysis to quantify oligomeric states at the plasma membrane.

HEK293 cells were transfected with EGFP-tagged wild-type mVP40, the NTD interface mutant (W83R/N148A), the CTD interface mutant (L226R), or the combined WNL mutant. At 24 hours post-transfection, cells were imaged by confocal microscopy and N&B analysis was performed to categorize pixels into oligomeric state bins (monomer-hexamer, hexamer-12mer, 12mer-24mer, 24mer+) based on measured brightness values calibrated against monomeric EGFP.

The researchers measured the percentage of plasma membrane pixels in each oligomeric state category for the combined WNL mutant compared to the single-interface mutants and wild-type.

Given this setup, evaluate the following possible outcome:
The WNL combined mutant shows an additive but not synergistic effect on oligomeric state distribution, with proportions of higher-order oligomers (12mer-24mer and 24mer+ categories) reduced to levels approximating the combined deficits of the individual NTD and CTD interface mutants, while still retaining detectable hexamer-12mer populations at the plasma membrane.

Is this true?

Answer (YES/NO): NO